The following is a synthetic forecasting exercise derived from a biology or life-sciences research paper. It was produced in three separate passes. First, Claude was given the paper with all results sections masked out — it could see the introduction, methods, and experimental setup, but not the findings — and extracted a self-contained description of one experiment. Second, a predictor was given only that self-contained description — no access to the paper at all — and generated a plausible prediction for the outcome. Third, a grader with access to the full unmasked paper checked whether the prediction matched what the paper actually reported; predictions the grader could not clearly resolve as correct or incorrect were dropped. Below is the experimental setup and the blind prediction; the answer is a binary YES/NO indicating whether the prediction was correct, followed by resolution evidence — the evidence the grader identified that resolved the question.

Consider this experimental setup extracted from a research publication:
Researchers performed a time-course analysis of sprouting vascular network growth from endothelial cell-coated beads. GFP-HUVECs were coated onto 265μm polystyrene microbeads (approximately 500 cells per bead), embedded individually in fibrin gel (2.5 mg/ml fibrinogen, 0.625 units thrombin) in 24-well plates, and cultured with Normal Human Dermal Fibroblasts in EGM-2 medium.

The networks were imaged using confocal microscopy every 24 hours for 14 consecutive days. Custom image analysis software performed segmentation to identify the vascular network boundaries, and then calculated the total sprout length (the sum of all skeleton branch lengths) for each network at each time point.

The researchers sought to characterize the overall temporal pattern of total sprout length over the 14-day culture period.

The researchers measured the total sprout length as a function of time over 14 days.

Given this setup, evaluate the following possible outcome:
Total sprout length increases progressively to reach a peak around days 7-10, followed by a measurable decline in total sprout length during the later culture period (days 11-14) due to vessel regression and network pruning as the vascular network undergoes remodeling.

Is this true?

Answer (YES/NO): NO